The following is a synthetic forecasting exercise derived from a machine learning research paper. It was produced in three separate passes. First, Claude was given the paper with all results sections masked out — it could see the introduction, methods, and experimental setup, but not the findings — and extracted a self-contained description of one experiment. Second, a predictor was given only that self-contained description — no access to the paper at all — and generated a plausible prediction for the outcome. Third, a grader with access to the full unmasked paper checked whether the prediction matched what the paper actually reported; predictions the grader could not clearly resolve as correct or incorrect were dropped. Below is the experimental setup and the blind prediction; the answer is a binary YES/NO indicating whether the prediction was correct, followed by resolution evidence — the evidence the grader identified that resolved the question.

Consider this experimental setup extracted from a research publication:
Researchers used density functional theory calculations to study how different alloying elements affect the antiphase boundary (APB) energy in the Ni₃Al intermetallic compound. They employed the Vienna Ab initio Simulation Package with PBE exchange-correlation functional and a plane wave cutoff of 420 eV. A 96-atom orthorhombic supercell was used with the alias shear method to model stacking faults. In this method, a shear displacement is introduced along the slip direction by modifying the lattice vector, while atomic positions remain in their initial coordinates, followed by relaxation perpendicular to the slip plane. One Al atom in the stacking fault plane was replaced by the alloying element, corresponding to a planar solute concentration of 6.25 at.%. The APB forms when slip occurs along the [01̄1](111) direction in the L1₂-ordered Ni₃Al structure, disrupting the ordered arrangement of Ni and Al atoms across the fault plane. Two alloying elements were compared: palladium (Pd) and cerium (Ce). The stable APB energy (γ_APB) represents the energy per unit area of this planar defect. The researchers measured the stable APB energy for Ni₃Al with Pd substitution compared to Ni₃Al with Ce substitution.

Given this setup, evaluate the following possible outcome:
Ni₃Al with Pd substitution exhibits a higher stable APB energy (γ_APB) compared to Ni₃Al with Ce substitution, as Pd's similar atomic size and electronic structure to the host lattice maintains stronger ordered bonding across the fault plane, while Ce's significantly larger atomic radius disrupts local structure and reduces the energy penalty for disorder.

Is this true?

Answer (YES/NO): NO